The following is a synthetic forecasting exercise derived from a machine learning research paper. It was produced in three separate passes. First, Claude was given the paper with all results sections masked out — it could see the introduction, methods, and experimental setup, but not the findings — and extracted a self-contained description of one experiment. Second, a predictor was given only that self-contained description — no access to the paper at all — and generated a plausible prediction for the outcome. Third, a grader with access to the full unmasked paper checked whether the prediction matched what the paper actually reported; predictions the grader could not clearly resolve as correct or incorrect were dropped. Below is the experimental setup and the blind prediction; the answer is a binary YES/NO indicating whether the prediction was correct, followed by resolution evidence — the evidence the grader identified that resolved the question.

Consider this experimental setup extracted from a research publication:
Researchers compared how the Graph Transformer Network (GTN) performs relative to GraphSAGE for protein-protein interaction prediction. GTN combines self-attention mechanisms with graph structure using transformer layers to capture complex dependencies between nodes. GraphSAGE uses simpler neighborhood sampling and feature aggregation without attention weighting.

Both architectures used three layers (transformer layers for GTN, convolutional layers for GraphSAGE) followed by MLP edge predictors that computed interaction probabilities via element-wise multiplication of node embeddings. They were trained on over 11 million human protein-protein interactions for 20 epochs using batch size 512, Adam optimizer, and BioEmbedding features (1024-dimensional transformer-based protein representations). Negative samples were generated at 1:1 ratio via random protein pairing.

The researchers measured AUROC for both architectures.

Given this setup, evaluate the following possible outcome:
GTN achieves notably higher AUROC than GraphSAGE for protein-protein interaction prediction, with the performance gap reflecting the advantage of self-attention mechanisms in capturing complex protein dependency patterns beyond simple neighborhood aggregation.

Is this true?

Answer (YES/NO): NO